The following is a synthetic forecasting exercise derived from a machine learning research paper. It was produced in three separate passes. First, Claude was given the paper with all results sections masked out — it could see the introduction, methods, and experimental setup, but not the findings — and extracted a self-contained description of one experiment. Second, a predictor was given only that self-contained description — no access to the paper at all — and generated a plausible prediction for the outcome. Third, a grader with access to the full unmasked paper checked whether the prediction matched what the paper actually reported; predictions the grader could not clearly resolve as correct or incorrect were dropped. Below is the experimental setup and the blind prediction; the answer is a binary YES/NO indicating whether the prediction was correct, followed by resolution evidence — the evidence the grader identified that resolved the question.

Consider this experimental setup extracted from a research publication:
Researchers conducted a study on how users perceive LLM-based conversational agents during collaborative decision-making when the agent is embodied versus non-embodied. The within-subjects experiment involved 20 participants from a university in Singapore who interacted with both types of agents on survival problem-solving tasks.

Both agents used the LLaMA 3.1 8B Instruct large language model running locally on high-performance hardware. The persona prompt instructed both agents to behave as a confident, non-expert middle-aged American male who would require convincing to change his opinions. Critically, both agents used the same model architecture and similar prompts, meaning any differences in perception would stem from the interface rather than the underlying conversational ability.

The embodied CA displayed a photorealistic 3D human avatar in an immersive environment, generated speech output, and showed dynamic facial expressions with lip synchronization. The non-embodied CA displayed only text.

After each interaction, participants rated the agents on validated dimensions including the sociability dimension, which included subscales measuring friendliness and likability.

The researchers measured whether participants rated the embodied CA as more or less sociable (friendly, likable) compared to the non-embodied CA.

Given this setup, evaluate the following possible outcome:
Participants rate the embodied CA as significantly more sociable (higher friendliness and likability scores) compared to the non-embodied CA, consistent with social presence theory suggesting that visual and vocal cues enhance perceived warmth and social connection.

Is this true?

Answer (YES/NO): NO